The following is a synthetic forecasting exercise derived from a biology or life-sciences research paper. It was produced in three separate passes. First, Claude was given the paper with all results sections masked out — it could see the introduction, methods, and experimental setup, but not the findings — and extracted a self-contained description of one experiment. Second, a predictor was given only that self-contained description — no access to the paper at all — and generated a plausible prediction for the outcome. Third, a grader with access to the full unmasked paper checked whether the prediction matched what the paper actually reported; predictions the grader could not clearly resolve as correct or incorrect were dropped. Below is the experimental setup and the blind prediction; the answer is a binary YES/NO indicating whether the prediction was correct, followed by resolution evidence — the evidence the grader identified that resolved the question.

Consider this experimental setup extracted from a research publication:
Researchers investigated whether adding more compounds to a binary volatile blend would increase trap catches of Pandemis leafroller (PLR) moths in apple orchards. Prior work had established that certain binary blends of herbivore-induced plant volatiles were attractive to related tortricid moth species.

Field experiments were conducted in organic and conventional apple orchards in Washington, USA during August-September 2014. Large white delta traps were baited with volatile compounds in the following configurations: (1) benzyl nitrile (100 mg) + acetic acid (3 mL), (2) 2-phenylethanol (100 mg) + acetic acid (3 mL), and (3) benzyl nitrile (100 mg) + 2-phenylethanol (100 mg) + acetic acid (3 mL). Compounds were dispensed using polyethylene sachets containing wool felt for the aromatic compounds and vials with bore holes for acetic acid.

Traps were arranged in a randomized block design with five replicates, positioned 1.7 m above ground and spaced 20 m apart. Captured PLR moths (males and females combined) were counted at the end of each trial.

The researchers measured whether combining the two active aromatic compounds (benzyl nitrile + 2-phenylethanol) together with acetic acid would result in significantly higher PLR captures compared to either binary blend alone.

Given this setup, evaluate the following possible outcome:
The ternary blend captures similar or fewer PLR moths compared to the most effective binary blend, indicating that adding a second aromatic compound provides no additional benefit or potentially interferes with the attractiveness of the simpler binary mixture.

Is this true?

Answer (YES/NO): YES